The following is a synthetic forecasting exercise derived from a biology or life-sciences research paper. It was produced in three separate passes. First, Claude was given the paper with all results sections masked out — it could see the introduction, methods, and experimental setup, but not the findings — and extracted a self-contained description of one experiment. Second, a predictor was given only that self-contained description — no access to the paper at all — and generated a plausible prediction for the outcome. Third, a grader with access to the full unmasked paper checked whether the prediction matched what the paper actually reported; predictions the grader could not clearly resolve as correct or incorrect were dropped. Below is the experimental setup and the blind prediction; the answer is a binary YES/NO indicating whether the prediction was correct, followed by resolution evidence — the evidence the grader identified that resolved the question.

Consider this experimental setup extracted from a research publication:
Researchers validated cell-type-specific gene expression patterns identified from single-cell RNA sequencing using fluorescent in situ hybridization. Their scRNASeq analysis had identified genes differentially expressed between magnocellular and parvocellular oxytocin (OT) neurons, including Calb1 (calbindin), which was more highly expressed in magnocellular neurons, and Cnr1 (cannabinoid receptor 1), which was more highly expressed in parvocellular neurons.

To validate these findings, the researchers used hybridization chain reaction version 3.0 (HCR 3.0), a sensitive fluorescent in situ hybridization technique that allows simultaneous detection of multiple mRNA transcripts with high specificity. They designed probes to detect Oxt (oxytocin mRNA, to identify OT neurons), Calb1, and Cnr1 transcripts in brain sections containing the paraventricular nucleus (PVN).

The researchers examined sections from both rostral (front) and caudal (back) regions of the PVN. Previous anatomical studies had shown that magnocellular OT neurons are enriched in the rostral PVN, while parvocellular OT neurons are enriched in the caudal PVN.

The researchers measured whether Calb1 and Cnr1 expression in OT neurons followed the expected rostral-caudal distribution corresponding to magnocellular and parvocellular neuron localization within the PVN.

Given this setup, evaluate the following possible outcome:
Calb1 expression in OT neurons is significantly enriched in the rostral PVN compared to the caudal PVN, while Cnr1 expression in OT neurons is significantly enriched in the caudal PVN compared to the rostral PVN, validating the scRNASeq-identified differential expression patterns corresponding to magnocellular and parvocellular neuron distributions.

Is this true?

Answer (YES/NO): YES